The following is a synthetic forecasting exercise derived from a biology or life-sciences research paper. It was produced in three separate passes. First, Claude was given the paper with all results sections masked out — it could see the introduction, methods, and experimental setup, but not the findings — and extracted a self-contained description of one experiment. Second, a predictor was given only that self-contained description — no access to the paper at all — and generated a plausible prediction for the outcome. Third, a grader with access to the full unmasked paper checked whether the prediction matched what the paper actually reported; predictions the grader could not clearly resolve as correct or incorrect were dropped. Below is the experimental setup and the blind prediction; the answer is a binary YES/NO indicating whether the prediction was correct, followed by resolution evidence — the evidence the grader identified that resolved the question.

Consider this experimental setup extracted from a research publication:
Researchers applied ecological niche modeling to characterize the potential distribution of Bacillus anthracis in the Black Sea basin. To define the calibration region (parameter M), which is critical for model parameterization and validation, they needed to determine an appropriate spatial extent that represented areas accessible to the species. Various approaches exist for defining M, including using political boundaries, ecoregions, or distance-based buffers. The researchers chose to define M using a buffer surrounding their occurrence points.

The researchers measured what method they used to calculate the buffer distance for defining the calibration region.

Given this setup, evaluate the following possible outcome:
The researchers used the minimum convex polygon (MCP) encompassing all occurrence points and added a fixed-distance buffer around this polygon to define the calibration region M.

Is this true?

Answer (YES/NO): NO